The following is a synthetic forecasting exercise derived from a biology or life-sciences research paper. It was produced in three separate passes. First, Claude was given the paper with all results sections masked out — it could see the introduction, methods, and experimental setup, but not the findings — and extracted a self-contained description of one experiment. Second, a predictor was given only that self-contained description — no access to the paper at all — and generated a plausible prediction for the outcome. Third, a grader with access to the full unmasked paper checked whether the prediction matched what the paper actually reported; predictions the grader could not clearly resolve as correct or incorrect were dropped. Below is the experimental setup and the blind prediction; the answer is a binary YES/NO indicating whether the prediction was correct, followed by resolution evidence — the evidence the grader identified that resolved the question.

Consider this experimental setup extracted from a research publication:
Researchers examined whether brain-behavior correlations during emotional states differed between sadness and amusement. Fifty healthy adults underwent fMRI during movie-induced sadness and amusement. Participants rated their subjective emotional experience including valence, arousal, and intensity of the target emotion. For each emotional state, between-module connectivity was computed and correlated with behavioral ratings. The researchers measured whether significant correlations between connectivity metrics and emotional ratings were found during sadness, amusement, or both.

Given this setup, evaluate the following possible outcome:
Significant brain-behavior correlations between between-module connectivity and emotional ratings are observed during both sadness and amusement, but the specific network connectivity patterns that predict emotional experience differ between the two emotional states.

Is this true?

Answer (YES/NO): NO